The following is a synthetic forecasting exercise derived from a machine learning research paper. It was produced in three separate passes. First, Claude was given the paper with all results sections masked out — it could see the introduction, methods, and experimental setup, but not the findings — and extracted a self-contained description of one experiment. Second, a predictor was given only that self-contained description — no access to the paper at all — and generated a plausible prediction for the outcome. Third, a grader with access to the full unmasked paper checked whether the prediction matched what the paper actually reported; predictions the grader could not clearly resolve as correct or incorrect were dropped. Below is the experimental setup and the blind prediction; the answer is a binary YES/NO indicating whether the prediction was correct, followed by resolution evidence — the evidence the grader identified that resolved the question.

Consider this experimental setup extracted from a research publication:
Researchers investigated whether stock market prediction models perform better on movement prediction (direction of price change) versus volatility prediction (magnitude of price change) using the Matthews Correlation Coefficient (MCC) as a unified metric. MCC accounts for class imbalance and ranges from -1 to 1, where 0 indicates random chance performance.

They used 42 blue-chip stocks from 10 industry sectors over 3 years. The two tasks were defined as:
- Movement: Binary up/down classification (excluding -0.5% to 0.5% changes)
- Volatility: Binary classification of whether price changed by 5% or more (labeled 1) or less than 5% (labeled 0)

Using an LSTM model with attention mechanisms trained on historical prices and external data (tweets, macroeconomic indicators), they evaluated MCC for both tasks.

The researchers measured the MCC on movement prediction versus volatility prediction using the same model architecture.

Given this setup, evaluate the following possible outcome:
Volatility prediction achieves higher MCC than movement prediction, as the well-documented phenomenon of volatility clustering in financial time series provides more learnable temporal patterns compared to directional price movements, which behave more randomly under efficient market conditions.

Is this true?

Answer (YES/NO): YES